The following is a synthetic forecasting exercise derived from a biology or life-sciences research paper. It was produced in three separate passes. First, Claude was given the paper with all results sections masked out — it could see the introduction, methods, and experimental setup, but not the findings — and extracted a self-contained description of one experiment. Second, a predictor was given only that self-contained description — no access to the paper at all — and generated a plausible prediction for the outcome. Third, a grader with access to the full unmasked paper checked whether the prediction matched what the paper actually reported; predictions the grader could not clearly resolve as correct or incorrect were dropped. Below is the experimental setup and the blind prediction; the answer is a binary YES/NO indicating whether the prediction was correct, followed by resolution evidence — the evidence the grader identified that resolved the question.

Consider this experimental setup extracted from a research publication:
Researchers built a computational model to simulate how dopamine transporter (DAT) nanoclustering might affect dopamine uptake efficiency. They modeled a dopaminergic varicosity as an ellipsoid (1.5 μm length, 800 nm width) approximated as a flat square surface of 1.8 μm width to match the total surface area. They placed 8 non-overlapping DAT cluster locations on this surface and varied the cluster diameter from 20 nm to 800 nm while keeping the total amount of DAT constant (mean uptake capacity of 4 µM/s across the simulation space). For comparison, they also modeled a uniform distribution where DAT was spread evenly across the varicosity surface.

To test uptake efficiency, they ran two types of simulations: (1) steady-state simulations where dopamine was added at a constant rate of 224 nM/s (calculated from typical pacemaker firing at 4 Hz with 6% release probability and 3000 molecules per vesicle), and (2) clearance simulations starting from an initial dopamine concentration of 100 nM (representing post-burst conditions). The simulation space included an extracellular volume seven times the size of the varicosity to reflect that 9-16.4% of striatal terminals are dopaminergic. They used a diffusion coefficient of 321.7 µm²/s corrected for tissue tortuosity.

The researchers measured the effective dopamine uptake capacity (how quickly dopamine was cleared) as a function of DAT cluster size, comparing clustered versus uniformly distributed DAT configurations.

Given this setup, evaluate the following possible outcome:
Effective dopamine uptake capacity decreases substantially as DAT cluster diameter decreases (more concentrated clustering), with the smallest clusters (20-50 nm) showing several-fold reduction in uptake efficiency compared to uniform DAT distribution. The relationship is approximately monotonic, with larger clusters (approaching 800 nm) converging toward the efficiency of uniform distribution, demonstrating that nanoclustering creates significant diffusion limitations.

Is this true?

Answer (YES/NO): NO